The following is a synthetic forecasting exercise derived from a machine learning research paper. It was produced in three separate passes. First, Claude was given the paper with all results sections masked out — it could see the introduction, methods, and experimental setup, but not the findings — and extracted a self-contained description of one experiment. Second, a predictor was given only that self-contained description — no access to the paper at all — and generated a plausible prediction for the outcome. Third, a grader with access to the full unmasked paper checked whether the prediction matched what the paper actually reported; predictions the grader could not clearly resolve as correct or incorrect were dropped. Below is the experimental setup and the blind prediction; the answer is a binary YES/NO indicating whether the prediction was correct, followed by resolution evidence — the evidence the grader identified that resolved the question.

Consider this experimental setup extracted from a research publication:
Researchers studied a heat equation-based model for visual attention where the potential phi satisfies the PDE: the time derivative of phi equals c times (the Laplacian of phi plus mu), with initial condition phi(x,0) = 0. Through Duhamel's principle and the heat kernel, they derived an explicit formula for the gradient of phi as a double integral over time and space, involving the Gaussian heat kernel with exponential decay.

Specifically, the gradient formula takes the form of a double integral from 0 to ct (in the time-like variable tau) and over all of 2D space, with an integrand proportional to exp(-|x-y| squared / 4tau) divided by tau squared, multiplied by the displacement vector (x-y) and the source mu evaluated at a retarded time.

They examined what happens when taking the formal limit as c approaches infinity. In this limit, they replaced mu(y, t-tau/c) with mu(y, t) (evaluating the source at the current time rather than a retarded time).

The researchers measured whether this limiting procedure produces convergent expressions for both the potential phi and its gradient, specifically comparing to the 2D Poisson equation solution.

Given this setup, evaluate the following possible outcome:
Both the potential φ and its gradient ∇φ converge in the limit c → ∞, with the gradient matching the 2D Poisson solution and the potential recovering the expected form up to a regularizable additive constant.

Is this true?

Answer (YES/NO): NO